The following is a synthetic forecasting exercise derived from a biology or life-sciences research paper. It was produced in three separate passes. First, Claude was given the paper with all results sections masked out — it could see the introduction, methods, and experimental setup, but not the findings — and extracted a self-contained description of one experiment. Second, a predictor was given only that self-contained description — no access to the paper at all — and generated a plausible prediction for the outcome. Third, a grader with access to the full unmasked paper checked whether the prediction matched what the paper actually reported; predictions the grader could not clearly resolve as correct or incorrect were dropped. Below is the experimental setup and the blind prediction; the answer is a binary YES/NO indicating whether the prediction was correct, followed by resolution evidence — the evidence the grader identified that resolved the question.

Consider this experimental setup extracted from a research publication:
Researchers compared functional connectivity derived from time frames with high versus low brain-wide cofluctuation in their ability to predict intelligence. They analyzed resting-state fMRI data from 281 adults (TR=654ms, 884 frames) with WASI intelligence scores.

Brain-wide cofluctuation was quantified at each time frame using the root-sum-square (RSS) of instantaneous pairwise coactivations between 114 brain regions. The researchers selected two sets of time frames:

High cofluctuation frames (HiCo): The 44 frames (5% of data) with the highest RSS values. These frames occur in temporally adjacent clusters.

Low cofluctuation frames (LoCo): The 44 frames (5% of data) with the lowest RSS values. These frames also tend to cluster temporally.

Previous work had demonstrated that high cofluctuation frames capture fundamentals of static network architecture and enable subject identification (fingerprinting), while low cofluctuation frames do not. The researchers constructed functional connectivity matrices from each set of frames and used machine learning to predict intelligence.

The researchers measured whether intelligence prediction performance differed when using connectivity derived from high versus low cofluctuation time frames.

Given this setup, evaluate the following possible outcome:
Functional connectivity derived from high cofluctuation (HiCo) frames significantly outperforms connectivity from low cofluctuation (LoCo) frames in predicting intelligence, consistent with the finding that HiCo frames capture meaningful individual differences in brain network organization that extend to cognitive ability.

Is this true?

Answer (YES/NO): NO